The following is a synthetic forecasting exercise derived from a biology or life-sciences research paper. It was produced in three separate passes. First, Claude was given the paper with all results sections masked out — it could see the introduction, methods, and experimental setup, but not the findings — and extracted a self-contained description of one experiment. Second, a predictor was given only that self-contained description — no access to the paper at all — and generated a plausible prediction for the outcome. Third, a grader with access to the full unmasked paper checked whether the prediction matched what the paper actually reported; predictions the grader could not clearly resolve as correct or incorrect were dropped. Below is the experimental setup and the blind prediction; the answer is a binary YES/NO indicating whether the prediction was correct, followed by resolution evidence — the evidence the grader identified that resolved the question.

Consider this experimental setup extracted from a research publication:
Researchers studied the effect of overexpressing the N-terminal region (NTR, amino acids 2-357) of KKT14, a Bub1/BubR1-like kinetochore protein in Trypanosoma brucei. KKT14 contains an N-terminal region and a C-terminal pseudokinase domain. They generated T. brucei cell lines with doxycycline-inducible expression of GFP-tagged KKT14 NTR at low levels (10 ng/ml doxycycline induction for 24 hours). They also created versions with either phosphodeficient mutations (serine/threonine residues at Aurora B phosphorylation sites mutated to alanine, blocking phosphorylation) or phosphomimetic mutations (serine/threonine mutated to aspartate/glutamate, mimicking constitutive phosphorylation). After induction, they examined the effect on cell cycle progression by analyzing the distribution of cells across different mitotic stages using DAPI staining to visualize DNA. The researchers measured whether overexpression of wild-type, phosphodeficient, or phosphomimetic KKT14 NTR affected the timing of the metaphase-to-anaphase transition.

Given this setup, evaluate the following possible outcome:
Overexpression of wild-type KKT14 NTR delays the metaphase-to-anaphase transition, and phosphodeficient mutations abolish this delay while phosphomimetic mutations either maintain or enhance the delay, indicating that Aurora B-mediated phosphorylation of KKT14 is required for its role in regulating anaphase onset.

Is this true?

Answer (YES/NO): NO